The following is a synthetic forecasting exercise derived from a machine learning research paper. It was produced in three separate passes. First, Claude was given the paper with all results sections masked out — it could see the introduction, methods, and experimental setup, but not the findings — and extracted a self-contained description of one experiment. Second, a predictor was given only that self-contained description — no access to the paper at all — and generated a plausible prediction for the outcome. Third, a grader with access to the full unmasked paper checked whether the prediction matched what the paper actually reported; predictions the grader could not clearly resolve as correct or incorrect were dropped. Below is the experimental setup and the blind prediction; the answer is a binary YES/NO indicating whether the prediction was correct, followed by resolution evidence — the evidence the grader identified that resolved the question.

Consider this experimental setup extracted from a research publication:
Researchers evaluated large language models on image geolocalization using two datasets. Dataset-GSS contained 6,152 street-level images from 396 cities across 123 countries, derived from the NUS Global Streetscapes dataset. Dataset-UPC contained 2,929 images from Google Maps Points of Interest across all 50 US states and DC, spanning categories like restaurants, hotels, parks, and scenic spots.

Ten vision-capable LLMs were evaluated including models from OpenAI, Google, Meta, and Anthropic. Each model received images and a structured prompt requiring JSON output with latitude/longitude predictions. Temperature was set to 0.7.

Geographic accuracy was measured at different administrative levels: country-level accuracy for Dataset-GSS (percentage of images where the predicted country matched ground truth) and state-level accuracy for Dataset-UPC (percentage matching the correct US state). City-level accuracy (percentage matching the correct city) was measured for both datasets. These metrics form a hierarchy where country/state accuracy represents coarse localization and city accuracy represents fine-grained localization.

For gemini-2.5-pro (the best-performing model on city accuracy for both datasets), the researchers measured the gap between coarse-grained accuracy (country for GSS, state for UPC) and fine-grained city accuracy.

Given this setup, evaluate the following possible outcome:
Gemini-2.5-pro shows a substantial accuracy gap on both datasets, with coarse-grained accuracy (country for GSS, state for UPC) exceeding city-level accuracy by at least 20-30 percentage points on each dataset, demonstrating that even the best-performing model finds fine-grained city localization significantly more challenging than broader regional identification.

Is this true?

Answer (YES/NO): YES